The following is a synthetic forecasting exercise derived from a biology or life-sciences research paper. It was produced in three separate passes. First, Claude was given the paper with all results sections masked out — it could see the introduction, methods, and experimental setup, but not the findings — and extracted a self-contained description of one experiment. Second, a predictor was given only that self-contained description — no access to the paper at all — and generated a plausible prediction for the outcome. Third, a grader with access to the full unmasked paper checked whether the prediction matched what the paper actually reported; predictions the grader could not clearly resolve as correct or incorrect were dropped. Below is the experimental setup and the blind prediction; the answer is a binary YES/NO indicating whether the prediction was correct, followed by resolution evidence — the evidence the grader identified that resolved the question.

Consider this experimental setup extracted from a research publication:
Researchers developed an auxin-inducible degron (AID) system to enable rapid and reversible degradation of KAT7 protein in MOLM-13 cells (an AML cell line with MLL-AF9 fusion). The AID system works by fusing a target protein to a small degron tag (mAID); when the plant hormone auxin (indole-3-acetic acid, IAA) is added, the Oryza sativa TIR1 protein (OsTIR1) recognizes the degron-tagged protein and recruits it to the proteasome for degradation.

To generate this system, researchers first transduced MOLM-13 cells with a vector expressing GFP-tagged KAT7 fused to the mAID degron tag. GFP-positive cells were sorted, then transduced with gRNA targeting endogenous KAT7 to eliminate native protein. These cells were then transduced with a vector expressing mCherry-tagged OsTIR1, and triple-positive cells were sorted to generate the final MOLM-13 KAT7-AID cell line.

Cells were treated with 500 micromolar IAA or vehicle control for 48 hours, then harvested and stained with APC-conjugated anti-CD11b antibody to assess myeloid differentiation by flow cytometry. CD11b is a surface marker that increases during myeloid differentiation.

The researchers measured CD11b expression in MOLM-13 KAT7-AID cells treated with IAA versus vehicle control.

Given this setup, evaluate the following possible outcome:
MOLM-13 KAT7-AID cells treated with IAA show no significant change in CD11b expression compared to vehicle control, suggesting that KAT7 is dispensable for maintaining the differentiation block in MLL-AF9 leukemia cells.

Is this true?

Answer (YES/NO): NO